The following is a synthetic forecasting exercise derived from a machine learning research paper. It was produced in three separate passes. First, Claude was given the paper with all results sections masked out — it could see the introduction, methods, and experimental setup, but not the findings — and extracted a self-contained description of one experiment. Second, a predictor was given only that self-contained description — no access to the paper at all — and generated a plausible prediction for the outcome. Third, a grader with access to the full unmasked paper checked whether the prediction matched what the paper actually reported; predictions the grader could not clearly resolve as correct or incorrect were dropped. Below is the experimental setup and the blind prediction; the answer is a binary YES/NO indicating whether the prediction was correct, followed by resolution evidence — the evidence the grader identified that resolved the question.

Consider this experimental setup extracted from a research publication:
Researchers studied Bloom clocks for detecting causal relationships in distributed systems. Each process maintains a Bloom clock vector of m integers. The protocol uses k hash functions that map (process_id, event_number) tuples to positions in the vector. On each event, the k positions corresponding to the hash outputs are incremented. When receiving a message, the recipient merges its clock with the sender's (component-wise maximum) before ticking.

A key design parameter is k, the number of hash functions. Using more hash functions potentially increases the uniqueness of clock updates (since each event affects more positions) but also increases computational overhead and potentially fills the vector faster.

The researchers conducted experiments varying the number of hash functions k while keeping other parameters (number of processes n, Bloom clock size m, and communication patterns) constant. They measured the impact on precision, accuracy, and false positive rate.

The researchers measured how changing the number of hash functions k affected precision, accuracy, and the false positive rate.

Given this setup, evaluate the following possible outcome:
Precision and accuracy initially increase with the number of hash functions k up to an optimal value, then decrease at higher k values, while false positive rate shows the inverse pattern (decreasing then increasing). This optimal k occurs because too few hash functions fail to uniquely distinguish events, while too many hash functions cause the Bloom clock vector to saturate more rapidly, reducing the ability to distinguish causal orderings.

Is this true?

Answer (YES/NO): NO